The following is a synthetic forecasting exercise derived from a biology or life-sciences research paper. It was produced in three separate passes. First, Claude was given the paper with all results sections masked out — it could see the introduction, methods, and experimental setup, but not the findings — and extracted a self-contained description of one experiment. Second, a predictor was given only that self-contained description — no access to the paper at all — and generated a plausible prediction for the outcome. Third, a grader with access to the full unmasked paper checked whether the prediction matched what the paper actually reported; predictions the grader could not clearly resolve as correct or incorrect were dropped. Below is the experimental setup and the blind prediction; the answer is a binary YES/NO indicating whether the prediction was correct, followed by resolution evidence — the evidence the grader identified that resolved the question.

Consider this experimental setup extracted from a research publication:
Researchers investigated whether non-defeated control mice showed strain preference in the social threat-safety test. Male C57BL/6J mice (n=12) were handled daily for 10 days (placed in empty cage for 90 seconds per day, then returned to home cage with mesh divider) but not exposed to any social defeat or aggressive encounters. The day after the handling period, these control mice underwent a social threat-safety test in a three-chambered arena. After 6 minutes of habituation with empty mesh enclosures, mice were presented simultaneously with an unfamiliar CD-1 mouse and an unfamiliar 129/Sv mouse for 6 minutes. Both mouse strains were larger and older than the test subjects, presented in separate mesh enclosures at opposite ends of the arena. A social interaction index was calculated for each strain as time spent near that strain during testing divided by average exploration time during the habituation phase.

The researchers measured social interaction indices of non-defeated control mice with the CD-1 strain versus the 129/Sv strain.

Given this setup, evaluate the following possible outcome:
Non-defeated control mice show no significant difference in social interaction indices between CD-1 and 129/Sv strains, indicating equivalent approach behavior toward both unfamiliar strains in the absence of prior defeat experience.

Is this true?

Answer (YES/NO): YES